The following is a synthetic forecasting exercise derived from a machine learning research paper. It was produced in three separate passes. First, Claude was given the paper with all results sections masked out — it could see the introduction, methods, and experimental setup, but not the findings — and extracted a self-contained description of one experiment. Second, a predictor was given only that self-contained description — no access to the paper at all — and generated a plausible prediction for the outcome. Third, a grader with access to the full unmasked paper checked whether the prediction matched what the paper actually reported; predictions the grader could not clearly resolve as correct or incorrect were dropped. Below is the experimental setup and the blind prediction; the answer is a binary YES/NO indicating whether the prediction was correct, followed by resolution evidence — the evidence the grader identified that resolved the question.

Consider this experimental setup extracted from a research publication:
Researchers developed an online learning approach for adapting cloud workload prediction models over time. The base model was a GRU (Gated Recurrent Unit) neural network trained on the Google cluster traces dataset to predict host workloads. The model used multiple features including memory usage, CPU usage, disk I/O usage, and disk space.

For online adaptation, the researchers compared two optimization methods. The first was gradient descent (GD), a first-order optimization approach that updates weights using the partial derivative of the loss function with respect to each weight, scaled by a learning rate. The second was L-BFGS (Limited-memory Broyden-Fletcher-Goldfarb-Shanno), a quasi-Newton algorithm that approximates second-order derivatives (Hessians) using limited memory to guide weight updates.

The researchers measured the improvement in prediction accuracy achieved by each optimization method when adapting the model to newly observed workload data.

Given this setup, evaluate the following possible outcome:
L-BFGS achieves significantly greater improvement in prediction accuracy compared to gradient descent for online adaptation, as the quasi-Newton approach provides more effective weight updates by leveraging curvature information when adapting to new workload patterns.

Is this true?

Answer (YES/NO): NO